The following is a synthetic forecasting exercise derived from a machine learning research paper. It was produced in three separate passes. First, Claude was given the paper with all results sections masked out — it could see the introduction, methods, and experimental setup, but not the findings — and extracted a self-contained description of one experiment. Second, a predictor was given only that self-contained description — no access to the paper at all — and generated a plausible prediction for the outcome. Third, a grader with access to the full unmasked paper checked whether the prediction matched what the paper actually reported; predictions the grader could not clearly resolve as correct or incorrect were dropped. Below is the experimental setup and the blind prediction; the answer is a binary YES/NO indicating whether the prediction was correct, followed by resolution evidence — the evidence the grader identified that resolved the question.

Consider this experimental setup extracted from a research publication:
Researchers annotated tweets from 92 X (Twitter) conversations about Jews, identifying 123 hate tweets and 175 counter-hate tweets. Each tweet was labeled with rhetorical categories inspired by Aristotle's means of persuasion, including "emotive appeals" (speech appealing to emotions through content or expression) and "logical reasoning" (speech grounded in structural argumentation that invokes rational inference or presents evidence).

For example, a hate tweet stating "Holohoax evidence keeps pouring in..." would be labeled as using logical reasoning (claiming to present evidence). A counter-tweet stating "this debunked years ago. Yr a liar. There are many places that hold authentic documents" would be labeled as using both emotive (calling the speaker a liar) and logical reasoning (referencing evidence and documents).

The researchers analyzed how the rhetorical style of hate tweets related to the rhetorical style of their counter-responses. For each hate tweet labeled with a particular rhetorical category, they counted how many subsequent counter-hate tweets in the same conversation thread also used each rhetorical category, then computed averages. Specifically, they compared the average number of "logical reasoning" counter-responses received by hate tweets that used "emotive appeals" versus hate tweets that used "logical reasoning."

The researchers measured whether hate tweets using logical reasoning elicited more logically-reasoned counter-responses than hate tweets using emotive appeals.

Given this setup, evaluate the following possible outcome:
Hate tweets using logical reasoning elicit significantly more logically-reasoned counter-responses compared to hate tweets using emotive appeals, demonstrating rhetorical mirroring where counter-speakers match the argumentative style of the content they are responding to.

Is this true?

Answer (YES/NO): YES